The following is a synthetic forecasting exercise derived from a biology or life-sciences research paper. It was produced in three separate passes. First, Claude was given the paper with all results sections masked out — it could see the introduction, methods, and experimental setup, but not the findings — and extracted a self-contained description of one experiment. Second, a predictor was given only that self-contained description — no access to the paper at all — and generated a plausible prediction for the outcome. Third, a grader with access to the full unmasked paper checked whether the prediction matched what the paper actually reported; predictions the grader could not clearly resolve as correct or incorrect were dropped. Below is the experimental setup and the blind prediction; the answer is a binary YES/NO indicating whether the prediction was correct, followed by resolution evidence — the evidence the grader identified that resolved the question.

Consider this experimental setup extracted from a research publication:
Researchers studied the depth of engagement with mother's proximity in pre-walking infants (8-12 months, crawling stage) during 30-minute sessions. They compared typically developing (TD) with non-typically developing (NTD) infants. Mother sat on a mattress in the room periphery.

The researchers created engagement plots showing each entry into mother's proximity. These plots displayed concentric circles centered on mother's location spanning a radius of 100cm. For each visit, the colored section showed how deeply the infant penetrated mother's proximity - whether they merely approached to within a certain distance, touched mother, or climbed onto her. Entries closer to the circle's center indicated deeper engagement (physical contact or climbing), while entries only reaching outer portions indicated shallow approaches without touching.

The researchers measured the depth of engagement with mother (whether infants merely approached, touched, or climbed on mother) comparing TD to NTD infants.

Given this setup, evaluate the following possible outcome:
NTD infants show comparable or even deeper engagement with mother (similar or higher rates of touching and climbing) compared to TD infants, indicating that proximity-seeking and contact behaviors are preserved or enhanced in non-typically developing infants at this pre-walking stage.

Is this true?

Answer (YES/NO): NO